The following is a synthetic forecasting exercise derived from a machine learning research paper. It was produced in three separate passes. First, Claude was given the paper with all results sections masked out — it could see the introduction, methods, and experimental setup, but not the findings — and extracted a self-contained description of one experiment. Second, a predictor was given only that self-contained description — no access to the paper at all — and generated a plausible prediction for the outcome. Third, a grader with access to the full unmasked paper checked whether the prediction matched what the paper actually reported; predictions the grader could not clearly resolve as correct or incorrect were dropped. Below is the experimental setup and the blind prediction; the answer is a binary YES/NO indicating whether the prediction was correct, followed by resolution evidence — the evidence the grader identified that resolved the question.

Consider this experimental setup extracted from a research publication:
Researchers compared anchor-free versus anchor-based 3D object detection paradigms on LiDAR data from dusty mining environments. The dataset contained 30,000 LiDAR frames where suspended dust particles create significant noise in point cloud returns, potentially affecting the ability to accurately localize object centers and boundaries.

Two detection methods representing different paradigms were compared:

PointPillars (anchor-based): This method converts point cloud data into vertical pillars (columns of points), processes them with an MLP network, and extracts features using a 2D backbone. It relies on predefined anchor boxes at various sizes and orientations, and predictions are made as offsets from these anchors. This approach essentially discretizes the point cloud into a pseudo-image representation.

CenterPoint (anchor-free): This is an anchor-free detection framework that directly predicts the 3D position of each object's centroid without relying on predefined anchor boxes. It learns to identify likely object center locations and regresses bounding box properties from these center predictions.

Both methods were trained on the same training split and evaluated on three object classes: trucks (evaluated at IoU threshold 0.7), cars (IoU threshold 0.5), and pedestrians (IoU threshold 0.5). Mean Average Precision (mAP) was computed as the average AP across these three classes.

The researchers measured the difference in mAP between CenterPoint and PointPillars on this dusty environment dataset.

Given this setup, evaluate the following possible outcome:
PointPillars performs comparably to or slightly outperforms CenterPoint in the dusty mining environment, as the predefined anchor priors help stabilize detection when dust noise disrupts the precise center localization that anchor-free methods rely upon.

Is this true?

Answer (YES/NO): NO